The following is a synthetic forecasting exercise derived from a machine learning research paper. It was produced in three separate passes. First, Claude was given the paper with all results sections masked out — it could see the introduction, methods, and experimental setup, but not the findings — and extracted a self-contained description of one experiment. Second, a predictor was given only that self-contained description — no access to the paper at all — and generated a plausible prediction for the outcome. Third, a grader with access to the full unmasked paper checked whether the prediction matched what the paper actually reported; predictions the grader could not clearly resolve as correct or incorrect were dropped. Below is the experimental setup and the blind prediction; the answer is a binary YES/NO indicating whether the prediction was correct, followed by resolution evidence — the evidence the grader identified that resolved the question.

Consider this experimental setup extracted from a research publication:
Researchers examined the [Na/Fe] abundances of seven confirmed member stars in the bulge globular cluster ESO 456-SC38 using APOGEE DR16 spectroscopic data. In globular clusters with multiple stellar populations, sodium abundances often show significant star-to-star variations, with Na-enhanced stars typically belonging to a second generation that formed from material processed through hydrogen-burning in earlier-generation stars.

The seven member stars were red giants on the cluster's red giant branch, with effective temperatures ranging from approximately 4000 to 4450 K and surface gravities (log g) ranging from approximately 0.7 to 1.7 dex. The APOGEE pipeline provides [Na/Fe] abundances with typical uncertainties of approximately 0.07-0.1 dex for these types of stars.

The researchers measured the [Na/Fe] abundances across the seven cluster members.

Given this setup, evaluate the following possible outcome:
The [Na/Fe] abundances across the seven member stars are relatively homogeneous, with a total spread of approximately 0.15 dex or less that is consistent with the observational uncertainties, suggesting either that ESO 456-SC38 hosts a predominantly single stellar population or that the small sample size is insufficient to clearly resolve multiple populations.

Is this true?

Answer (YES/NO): NO